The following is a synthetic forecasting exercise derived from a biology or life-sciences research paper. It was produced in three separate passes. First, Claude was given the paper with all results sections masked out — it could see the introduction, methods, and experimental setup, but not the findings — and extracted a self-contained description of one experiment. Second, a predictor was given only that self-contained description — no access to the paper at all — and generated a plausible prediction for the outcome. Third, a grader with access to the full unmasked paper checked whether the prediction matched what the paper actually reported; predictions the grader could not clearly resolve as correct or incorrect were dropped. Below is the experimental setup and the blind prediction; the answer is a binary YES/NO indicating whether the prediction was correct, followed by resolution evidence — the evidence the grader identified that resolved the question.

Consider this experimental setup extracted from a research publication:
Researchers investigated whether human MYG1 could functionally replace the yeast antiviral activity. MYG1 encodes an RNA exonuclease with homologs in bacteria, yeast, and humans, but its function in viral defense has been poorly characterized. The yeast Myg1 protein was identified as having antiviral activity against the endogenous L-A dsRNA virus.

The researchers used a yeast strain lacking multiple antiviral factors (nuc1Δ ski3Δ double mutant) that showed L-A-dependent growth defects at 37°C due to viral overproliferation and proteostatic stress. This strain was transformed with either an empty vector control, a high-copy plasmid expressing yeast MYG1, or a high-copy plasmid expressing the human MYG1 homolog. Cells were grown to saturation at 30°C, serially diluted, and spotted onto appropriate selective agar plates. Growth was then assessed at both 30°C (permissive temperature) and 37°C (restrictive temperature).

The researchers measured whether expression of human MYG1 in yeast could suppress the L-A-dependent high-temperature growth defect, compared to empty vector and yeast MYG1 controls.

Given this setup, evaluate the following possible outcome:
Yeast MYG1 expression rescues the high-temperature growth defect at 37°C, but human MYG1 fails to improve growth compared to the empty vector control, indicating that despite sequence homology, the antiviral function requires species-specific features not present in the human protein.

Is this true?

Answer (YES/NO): NO